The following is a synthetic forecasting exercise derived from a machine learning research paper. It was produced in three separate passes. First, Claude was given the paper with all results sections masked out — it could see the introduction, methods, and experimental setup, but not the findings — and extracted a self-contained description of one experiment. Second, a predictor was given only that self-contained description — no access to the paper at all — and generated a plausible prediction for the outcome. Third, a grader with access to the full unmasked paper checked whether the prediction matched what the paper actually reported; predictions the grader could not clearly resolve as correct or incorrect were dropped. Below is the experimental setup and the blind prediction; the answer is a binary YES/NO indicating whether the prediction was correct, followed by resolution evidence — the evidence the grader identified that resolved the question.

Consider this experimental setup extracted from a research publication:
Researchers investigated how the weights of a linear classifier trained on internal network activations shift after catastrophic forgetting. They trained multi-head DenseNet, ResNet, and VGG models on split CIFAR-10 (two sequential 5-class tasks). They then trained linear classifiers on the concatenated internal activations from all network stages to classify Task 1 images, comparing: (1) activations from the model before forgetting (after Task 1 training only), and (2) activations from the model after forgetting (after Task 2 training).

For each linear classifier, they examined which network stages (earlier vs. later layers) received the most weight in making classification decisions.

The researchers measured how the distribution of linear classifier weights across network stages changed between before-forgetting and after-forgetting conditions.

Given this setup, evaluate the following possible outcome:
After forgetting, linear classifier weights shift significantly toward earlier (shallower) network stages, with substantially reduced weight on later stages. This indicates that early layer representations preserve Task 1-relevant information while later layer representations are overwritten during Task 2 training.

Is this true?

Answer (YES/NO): YES